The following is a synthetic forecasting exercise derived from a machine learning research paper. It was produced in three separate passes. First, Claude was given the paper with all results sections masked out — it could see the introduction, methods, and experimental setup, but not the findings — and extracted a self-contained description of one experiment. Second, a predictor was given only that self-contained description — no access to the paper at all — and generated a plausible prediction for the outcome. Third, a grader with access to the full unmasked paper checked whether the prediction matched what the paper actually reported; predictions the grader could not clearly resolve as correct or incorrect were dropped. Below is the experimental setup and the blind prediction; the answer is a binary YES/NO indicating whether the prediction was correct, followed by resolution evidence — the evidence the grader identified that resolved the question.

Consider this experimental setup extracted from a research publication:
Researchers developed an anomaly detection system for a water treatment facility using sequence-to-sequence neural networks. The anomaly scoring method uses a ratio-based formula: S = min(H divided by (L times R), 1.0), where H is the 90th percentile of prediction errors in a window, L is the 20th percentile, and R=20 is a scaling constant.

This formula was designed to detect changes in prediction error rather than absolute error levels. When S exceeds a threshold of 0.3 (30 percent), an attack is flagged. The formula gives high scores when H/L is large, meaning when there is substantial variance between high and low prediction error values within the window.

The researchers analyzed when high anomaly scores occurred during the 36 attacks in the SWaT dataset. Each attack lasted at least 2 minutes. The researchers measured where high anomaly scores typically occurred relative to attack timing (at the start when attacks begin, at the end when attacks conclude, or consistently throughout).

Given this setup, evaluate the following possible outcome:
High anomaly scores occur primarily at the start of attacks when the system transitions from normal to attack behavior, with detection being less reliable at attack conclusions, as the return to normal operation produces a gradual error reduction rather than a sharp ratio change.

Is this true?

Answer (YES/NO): NO